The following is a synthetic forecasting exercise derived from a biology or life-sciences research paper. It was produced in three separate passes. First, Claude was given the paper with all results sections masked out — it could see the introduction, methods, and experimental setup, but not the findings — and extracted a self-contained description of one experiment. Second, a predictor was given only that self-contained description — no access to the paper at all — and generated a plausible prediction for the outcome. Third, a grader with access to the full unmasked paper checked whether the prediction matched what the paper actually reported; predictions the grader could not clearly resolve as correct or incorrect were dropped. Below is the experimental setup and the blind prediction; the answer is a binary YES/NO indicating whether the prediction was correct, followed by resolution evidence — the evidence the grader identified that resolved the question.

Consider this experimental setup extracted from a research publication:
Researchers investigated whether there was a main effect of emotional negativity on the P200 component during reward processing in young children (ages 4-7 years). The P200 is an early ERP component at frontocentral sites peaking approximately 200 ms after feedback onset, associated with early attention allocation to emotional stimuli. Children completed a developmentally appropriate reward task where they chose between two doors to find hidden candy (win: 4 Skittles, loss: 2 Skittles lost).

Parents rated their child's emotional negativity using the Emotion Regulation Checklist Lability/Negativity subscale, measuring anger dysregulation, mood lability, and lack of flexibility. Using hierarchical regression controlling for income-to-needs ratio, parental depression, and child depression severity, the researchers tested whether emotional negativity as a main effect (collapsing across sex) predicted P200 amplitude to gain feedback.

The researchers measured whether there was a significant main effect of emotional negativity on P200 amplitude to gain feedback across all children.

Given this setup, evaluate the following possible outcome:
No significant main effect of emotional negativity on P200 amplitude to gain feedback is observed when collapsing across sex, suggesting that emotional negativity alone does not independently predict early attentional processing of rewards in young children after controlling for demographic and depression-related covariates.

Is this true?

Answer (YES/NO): YES